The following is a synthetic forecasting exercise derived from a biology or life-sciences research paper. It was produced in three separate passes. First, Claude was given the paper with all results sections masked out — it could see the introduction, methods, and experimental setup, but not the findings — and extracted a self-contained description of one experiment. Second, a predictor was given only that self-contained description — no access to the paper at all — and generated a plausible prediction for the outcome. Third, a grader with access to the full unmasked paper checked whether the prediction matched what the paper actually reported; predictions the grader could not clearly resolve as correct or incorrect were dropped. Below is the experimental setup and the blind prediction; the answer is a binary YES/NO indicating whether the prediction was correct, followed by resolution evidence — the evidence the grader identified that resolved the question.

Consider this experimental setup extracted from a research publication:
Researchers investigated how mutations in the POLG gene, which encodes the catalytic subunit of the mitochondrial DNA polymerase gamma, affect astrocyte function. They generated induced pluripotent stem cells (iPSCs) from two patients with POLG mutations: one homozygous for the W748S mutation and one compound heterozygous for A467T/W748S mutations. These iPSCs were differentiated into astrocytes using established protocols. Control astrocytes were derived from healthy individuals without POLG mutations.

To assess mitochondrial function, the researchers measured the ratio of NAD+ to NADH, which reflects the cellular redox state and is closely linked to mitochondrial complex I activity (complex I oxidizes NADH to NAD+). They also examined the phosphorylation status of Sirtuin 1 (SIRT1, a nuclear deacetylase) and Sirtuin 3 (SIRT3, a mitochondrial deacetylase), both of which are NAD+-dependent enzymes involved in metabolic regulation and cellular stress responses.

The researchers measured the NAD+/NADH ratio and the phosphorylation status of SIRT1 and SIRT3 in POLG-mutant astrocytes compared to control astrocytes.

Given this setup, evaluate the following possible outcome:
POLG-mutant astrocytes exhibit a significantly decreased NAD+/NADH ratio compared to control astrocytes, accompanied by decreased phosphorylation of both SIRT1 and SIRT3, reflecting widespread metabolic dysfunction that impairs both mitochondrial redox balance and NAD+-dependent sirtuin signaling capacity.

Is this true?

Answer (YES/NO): NO